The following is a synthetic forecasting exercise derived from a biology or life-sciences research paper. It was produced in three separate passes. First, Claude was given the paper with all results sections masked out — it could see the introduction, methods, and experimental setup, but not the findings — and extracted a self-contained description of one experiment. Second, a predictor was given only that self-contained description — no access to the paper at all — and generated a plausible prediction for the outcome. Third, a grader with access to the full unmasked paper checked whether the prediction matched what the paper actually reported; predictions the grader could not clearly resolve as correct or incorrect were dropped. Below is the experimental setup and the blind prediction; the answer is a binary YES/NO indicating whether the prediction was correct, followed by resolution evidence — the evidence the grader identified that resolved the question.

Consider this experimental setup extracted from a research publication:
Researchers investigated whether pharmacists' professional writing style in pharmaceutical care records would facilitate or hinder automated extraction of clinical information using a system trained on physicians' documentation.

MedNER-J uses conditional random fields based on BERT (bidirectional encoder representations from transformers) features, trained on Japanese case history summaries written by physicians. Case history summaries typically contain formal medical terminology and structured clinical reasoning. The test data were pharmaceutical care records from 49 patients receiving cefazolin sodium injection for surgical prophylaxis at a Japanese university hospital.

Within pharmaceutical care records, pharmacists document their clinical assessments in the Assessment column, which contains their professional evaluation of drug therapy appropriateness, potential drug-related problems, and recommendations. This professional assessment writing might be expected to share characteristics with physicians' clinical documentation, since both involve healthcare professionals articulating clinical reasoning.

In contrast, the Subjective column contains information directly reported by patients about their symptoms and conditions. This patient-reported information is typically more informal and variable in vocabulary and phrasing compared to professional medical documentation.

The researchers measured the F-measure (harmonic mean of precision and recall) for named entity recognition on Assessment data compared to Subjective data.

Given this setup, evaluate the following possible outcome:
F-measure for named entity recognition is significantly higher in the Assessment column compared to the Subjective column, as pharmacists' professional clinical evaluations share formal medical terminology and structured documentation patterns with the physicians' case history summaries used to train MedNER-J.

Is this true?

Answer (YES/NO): YES